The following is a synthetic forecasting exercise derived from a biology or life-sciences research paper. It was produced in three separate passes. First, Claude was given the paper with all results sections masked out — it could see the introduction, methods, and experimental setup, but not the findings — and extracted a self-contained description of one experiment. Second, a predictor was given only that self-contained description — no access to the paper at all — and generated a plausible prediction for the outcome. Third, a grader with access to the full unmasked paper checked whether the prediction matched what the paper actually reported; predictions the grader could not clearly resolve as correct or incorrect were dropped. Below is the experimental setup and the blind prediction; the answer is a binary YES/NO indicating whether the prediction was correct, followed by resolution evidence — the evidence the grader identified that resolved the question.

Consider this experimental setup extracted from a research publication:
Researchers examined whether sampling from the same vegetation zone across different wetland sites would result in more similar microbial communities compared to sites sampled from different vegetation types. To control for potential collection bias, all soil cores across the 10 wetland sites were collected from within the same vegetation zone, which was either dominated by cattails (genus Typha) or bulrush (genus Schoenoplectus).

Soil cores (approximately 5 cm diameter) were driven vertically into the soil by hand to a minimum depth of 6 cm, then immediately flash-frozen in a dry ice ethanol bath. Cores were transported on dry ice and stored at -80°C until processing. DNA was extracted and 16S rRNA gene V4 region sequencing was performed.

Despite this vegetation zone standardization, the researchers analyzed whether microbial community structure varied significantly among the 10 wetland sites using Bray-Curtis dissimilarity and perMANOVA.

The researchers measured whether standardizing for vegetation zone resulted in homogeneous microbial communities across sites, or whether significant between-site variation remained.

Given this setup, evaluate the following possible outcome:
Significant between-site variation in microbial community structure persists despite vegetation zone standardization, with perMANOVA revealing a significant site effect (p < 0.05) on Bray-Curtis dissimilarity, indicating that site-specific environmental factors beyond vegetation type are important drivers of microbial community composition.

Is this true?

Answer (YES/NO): YES